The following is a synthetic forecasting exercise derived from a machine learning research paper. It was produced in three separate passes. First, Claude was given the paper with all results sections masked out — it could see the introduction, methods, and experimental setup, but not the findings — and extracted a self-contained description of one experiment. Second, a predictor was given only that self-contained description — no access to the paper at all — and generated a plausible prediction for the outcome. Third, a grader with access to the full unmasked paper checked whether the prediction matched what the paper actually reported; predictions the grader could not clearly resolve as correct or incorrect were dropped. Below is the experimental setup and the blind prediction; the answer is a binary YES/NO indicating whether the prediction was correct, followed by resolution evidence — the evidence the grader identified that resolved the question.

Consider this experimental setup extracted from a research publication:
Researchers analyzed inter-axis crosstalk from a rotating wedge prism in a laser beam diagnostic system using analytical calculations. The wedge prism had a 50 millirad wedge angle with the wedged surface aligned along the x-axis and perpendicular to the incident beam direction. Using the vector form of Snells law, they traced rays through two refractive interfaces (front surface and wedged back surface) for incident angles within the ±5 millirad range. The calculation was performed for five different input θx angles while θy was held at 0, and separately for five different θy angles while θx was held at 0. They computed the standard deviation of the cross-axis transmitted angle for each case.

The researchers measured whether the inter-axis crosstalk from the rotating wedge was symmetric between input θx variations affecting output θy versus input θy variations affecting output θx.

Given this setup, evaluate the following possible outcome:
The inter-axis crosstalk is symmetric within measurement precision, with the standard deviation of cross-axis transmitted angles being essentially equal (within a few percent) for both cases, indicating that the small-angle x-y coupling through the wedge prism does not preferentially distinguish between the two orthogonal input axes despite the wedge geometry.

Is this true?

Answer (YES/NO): NO